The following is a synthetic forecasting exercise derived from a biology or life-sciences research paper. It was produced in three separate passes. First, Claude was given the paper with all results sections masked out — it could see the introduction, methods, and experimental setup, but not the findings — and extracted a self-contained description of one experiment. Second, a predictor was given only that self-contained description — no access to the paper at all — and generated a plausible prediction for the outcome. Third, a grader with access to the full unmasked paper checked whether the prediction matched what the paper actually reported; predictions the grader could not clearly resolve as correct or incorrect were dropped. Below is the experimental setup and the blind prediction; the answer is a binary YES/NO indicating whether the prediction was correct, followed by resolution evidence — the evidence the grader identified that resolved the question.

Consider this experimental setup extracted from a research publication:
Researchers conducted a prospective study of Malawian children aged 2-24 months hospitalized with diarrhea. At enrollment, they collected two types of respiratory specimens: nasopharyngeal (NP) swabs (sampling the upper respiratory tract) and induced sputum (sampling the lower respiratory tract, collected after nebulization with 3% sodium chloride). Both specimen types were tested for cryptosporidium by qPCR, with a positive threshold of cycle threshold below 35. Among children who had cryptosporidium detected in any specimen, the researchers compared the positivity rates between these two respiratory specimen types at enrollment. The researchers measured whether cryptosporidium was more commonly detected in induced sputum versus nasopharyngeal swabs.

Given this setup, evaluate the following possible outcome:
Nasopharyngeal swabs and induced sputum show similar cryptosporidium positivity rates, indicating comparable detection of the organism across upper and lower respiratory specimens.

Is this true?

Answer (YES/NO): NO